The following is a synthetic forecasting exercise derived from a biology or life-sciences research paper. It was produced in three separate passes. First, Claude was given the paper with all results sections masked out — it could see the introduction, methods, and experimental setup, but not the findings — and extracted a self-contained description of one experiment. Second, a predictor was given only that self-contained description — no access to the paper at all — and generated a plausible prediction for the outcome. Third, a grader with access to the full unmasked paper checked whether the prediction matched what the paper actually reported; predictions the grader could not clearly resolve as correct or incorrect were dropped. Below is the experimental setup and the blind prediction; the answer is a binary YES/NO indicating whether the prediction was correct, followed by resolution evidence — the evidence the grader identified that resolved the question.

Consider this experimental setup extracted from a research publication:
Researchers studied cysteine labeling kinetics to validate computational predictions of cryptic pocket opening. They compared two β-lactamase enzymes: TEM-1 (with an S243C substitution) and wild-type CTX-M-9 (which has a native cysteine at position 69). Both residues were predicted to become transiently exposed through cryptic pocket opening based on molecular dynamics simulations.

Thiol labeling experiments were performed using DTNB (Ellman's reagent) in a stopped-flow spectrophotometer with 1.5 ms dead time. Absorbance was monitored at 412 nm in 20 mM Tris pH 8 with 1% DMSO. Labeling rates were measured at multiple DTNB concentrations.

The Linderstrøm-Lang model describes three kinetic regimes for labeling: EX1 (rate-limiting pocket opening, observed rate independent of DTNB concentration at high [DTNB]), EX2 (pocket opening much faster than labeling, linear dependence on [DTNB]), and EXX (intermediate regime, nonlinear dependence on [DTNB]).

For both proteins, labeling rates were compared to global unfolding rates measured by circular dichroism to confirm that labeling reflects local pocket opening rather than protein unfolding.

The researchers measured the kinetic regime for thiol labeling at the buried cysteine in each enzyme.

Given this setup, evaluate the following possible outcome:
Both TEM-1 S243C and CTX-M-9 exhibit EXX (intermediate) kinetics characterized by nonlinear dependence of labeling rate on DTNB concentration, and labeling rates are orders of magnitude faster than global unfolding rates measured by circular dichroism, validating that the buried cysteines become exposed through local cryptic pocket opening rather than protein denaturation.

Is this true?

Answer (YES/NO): NO